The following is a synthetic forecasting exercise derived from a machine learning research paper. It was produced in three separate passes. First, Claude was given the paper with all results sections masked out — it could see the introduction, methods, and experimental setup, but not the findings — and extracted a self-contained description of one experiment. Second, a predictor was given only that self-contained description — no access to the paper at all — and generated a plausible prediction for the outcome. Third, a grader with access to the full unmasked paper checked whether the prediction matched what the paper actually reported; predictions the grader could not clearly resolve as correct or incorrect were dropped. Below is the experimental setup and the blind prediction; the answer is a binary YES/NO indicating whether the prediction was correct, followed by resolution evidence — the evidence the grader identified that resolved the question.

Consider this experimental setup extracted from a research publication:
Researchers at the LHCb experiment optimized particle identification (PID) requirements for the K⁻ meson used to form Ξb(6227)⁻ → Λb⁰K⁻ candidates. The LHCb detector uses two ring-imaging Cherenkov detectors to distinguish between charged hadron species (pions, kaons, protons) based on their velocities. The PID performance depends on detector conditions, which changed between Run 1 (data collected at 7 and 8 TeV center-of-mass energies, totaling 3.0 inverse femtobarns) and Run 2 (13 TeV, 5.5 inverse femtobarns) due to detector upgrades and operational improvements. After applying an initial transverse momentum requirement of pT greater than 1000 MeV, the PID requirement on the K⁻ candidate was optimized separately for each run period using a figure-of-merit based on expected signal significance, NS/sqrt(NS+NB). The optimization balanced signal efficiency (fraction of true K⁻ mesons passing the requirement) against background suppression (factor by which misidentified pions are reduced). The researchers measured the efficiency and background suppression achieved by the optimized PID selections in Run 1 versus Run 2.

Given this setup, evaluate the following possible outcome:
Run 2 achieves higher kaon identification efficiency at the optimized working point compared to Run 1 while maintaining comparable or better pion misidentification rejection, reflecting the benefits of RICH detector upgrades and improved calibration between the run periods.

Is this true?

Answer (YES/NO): NO